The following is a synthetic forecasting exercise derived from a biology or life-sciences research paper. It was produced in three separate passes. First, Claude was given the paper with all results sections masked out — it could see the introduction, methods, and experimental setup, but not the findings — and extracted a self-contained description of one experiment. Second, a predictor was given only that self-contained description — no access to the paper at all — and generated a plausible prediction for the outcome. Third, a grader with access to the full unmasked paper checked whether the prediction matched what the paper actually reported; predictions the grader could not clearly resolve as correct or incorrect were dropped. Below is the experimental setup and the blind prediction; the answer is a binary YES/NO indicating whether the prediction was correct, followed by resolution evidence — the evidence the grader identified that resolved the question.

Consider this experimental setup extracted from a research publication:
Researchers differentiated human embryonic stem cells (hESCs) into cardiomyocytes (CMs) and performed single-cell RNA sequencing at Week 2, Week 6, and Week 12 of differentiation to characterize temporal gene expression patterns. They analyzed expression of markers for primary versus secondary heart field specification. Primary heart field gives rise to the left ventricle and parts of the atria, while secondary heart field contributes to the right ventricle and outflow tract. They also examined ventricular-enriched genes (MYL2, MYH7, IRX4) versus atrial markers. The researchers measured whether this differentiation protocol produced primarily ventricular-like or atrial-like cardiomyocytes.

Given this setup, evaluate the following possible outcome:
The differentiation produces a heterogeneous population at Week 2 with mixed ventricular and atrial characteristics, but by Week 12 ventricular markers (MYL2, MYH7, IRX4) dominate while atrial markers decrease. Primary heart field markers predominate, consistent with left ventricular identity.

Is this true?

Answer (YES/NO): NO